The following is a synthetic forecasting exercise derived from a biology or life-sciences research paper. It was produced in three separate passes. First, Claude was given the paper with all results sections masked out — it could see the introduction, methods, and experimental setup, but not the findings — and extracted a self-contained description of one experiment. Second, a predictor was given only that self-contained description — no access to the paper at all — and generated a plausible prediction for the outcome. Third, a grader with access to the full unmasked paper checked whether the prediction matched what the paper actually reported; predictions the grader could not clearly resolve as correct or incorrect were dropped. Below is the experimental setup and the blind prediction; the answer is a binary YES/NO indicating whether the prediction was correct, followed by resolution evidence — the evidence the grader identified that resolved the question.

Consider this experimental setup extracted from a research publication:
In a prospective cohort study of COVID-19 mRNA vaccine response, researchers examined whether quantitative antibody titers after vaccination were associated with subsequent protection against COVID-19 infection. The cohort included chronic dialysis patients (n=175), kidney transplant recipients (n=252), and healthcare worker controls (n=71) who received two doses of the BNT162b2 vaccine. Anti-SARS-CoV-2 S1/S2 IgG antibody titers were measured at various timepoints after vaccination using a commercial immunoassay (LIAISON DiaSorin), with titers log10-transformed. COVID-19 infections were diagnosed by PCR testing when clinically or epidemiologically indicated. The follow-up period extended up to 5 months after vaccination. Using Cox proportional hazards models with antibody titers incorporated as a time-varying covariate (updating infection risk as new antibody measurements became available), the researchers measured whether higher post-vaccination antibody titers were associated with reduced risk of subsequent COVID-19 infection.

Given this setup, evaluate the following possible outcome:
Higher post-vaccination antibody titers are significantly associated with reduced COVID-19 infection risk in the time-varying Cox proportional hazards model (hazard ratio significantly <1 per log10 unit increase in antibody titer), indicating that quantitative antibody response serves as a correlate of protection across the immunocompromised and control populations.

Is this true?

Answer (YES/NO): YES